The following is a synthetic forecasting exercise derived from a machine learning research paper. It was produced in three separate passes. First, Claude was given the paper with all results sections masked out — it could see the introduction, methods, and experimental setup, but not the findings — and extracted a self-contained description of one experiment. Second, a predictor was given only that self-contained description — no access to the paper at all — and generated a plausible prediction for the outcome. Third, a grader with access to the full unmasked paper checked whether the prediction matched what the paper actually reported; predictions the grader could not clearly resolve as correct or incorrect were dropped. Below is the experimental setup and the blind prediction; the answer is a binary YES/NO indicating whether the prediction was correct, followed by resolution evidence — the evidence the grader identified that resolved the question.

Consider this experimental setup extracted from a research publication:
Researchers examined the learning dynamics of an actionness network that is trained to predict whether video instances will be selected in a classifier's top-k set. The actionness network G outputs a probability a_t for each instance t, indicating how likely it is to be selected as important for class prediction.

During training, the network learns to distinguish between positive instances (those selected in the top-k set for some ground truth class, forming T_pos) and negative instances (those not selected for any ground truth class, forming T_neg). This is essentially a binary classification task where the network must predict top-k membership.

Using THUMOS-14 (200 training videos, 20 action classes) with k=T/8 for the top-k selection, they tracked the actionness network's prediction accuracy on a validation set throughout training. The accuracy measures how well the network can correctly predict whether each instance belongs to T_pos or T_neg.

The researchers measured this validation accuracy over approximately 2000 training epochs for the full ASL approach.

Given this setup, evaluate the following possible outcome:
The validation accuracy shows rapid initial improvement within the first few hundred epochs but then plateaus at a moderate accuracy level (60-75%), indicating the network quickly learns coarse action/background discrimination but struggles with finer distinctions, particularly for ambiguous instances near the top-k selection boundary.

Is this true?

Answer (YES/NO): NO